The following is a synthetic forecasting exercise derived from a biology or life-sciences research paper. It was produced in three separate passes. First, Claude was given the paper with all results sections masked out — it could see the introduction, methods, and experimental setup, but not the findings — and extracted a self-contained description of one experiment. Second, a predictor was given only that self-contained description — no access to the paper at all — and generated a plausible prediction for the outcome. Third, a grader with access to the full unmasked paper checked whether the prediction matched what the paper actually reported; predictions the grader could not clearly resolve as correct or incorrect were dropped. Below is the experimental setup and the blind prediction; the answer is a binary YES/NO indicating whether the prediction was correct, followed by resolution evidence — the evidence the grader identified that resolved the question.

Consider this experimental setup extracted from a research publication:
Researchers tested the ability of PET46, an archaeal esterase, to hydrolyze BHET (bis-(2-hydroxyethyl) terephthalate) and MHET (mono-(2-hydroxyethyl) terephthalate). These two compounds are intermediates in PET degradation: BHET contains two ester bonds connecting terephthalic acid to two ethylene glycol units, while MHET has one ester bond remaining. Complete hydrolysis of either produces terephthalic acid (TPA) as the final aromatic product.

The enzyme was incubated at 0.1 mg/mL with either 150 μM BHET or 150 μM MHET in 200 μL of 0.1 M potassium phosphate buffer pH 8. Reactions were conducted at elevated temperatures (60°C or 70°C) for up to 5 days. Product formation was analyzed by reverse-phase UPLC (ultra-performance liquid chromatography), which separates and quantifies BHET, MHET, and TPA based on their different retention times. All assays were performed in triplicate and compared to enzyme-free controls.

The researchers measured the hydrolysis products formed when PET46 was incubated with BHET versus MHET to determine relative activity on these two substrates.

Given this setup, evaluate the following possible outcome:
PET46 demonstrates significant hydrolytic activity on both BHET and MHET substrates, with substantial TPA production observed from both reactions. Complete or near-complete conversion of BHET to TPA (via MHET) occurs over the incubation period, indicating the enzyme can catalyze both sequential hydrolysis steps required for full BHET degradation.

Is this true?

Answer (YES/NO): NO